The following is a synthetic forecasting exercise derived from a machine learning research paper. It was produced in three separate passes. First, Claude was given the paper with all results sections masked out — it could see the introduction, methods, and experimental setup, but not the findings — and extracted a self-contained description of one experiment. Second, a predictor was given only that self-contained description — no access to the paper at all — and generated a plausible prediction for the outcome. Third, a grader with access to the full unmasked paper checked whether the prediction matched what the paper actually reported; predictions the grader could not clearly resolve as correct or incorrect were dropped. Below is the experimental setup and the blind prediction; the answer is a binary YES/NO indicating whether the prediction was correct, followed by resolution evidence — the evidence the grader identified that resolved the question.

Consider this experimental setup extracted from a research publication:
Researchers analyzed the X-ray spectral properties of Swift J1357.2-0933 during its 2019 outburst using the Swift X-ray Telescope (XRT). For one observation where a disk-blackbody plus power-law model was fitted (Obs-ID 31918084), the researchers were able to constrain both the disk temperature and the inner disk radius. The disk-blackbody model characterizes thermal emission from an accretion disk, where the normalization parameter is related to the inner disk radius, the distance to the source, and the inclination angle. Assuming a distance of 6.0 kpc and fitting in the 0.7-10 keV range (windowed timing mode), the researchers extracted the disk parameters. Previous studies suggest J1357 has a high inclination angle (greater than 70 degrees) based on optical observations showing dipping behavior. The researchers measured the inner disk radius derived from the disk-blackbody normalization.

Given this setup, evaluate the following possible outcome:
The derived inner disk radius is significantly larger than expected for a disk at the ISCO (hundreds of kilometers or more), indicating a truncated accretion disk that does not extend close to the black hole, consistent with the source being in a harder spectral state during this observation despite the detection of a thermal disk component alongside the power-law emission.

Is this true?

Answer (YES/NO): NO